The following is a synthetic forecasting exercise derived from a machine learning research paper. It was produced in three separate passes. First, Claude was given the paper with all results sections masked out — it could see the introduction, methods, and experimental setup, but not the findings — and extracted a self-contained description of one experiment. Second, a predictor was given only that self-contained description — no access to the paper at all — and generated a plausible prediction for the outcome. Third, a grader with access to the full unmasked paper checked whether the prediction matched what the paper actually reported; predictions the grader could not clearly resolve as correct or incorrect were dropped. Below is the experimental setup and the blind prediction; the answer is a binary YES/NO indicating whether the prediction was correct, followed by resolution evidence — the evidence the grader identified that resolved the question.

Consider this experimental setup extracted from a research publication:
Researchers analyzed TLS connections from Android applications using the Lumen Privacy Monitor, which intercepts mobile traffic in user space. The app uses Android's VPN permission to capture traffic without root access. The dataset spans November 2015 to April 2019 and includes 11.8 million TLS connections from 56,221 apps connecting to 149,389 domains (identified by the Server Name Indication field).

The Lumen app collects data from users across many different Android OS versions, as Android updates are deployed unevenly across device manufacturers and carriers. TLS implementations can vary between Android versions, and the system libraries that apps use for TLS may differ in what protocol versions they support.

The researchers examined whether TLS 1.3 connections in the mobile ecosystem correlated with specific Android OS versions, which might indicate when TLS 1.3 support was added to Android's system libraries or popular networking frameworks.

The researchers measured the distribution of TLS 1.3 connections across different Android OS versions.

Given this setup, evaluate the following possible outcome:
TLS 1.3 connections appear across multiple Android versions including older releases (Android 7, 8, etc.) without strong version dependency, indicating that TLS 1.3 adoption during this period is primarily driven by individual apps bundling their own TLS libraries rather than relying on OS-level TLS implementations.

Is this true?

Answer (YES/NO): YES